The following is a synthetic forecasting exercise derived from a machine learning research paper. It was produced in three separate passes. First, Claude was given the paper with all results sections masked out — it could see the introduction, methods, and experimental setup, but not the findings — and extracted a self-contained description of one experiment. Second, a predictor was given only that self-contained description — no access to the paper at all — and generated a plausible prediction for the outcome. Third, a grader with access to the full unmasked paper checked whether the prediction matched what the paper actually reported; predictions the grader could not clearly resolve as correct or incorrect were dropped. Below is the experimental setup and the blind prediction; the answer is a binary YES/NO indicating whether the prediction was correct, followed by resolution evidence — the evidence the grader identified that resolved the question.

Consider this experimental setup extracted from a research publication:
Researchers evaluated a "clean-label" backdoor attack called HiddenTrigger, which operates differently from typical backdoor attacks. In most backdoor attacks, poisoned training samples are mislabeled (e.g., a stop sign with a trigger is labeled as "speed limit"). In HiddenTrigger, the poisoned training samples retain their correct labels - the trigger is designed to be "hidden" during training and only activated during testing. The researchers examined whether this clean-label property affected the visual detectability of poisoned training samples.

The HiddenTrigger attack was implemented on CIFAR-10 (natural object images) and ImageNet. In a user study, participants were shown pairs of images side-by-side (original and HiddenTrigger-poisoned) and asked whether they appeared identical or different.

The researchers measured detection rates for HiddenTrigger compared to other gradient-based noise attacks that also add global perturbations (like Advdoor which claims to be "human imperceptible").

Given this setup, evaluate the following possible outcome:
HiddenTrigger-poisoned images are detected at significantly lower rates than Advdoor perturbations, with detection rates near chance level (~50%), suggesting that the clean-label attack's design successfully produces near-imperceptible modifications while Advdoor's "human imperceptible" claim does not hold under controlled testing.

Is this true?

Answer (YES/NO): NO